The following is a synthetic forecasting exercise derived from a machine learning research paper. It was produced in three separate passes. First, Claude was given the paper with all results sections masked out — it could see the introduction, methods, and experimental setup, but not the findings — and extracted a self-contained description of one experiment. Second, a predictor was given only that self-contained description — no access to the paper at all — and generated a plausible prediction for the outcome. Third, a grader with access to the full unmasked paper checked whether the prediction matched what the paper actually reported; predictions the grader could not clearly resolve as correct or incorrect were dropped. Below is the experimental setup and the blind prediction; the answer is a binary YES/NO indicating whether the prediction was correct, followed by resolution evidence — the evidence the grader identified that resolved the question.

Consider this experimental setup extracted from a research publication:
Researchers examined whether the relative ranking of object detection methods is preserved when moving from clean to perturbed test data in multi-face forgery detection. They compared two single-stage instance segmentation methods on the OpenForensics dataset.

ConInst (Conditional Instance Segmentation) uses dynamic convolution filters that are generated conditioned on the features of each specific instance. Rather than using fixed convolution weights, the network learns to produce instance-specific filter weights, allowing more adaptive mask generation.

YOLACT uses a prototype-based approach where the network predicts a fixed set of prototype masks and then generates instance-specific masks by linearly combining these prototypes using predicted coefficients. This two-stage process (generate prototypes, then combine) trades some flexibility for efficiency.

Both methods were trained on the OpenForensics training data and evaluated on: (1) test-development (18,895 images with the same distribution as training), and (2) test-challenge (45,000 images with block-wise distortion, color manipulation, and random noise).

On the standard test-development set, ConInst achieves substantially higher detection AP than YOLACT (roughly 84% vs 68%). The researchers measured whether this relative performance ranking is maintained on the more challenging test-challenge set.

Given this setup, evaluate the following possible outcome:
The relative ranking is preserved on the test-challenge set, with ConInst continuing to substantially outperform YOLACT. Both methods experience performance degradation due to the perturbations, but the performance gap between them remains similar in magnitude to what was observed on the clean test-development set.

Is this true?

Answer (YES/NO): NO